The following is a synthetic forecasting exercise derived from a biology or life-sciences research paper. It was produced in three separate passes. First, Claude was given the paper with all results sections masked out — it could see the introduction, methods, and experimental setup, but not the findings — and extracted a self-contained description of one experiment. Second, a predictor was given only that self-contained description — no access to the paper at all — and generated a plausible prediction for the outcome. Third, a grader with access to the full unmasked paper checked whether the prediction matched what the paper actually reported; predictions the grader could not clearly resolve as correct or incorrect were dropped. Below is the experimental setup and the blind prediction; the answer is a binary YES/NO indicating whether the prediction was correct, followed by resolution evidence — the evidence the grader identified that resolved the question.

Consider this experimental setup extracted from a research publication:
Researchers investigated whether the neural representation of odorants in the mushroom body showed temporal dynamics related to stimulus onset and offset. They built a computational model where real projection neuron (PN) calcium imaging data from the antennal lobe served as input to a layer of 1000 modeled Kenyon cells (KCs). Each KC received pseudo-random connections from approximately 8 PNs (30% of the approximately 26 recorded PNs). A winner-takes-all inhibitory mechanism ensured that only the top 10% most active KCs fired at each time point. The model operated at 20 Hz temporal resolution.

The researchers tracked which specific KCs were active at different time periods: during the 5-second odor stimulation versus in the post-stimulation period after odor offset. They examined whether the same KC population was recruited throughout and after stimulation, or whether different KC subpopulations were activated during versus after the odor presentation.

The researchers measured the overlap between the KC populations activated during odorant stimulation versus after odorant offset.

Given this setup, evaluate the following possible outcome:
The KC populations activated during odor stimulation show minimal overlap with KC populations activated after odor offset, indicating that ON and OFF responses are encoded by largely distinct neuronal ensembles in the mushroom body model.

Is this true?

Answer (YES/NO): YES